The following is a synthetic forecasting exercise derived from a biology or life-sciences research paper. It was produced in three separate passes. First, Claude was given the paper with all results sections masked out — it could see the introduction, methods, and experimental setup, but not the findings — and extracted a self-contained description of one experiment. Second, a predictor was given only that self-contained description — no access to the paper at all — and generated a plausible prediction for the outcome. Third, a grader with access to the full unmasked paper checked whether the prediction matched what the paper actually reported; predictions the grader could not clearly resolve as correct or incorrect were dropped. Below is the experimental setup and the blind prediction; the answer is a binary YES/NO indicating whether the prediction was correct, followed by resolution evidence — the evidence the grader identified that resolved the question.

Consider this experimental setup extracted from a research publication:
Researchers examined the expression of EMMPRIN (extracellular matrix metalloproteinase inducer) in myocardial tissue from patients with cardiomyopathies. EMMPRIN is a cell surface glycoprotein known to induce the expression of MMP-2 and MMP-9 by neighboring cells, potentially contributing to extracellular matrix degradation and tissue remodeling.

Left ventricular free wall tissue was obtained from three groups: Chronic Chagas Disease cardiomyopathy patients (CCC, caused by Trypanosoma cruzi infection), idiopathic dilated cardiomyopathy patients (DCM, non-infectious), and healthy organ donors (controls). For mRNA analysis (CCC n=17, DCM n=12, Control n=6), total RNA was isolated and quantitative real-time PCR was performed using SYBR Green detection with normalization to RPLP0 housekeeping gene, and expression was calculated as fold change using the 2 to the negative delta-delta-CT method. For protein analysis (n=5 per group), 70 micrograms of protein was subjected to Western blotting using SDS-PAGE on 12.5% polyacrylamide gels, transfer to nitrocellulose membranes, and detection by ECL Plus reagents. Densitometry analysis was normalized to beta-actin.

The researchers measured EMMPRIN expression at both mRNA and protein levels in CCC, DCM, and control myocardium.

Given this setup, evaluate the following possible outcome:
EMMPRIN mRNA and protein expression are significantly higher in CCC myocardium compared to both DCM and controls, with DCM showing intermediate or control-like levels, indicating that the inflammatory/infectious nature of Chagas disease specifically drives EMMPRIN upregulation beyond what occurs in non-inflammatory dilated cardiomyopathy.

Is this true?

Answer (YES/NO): NO